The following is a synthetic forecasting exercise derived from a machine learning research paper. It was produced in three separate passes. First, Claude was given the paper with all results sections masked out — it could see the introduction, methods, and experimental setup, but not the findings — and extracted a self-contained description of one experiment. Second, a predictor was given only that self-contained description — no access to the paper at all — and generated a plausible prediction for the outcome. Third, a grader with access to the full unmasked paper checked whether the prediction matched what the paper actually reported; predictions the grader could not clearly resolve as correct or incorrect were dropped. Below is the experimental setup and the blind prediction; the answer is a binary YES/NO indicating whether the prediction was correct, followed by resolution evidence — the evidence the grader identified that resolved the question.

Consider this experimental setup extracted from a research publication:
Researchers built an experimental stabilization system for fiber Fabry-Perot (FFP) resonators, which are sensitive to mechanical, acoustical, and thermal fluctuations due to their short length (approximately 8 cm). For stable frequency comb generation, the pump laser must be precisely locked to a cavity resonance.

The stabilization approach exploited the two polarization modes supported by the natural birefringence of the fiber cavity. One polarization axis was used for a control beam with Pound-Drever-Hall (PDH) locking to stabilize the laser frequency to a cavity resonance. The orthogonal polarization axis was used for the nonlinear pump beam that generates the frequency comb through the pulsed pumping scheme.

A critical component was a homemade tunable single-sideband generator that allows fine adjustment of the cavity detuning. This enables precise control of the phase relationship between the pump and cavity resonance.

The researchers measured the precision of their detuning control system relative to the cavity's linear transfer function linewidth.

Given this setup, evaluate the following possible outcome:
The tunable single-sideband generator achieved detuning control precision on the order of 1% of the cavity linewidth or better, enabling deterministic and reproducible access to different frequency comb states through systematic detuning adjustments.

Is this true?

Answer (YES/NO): YES